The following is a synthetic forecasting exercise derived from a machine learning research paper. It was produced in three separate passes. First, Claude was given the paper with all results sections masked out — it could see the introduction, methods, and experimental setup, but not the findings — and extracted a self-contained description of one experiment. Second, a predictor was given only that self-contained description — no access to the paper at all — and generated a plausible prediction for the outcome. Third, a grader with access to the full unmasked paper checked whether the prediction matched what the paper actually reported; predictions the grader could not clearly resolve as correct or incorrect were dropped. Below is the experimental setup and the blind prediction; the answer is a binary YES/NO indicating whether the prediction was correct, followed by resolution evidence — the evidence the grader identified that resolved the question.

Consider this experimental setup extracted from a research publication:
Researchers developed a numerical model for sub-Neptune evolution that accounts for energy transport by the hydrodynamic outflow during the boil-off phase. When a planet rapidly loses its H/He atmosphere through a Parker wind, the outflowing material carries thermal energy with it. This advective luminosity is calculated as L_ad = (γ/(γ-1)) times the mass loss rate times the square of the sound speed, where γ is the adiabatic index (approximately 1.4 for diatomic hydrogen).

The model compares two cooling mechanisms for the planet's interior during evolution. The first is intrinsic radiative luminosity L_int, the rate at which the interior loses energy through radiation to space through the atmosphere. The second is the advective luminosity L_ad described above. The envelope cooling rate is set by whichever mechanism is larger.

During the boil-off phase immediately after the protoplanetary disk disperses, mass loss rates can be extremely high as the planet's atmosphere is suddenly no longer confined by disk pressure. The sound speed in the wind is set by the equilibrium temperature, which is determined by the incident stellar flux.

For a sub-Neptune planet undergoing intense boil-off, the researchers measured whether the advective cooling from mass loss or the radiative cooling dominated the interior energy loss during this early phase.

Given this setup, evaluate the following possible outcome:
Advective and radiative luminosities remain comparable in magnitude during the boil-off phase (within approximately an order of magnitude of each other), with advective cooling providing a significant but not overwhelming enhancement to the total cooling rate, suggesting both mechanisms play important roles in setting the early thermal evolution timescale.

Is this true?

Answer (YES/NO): NO